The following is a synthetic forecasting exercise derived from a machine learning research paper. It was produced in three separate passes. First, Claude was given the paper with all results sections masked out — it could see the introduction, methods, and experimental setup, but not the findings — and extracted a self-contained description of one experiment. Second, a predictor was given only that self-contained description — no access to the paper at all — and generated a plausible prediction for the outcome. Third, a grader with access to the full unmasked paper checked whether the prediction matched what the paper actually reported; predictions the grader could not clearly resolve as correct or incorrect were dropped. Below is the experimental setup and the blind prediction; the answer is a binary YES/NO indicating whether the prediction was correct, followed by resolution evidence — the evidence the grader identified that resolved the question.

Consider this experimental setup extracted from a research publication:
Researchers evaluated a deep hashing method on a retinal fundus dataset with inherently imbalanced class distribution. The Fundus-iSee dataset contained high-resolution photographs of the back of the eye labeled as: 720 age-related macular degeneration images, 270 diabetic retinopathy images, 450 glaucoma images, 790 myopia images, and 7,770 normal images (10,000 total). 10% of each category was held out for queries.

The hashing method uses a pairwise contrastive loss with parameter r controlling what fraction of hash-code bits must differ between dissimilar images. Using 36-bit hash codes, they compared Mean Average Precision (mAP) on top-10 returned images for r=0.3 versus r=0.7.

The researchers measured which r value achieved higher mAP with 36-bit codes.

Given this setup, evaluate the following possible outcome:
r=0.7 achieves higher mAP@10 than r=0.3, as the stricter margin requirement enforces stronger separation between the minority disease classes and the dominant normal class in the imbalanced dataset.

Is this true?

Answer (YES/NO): YES